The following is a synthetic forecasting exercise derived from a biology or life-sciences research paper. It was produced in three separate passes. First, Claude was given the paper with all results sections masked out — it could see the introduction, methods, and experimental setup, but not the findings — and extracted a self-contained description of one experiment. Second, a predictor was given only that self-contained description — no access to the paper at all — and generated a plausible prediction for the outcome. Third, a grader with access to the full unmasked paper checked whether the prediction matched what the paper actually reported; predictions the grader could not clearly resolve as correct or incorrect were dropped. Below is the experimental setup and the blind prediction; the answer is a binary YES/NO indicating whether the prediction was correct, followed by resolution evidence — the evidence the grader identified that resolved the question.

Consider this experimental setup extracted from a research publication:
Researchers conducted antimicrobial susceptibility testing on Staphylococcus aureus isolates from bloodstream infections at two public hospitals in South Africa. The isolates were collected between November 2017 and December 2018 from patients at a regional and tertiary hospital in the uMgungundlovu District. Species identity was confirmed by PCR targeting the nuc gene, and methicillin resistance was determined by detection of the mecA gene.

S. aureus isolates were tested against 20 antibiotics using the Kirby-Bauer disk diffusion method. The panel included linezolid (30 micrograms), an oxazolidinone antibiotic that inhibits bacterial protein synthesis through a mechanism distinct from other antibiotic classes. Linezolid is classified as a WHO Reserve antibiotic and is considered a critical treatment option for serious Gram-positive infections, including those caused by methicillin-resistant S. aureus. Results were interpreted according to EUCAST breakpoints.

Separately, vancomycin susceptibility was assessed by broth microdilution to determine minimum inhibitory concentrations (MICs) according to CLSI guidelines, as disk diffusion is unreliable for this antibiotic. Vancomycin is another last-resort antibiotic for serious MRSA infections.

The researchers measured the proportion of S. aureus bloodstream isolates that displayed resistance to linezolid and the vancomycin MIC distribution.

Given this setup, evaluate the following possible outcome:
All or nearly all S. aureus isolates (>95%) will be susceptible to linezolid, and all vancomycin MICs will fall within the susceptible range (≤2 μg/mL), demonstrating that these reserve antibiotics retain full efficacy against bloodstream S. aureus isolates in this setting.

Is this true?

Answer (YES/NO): YES